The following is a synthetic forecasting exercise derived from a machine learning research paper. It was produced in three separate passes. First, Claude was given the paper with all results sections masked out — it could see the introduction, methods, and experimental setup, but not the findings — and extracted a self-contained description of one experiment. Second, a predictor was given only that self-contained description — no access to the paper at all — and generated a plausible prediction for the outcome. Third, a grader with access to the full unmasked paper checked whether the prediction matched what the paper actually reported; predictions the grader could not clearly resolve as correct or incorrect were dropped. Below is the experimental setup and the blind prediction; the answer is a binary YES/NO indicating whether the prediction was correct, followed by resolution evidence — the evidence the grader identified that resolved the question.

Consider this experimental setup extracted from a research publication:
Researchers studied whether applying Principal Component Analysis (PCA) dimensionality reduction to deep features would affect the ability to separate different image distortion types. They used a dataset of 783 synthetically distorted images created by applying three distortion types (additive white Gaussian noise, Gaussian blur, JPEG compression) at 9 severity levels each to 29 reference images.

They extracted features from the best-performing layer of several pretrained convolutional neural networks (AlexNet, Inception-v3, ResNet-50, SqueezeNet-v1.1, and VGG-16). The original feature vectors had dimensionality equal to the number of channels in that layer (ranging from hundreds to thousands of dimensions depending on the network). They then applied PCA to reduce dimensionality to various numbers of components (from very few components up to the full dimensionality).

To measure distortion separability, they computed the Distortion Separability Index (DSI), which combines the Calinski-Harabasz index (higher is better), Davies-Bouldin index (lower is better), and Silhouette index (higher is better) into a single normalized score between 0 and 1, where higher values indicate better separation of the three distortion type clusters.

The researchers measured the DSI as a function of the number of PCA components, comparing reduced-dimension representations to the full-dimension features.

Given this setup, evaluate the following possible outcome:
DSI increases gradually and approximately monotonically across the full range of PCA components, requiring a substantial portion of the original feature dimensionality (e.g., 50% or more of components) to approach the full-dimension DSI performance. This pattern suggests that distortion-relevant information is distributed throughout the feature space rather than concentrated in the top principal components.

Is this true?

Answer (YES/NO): NO